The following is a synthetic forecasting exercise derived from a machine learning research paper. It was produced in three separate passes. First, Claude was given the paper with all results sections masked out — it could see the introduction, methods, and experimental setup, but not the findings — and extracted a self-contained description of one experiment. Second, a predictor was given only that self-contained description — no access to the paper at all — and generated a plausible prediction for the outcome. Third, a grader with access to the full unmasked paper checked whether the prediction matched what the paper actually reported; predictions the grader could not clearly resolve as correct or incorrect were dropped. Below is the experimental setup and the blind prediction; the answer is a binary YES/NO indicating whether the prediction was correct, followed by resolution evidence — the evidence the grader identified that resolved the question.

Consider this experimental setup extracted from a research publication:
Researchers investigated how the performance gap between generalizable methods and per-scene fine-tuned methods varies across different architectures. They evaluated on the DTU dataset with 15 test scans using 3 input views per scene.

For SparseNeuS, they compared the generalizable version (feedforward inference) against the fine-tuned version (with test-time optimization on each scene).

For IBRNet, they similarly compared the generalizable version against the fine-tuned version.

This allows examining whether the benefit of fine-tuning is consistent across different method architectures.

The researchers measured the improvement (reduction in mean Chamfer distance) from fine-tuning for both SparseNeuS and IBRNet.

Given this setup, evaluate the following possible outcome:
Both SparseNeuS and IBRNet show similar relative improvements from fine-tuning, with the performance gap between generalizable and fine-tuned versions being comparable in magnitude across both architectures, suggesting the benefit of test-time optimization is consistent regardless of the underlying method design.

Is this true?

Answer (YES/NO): YES